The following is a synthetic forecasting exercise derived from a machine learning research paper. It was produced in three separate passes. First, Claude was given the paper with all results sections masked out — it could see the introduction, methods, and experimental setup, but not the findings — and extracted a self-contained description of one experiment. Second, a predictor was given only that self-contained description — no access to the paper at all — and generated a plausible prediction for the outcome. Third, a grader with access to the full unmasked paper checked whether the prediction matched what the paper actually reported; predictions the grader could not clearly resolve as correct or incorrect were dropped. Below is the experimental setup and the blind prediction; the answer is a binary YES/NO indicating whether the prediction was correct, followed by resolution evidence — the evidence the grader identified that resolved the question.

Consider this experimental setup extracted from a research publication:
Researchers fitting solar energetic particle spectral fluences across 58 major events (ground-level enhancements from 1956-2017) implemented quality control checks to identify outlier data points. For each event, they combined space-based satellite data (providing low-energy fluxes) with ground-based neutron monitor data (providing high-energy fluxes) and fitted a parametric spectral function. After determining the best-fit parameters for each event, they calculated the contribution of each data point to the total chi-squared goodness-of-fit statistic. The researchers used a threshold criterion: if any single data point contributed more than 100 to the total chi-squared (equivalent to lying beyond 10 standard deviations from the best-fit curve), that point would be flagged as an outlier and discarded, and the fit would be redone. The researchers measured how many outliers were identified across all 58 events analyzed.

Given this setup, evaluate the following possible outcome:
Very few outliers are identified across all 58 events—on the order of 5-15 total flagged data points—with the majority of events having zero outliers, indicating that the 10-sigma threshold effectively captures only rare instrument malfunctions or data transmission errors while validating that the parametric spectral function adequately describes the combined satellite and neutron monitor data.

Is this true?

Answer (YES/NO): NO